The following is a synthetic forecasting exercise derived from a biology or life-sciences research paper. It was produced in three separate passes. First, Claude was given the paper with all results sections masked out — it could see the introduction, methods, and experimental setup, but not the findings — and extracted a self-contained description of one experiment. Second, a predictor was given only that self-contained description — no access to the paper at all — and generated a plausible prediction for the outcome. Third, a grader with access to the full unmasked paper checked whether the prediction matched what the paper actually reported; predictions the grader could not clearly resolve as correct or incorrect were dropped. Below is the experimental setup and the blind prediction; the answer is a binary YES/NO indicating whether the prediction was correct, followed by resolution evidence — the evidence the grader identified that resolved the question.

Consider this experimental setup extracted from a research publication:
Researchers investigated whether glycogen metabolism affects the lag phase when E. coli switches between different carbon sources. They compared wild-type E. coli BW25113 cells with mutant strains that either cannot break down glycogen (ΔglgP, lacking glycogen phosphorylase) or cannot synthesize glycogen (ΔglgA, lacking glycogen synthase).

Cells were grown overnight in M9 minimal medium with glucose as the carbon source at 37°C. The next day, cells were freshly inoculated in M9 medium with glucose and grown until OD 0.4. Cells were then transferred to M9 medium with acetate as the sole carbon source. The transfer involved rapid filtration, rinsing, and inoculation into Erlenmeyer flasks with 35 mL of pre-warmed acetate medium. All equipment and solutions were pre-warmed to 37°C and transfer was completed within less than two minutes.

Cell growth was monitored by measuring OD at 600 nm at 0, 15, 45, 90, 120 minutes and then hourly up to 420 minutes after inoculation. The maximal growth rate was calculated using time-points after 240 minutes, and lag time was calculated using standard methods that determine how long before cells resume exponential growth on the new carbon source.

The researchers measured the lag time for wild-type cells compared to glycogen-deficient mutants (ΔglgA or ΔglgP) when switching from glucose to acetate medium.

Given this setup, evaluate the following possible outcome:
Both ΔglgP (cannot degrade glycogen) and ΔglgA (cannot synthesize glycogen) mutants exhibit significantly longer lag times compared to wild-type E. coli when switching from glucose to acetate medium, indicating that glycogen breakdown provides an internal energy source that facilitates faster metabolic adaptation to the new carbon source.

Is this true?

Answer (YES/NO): NO